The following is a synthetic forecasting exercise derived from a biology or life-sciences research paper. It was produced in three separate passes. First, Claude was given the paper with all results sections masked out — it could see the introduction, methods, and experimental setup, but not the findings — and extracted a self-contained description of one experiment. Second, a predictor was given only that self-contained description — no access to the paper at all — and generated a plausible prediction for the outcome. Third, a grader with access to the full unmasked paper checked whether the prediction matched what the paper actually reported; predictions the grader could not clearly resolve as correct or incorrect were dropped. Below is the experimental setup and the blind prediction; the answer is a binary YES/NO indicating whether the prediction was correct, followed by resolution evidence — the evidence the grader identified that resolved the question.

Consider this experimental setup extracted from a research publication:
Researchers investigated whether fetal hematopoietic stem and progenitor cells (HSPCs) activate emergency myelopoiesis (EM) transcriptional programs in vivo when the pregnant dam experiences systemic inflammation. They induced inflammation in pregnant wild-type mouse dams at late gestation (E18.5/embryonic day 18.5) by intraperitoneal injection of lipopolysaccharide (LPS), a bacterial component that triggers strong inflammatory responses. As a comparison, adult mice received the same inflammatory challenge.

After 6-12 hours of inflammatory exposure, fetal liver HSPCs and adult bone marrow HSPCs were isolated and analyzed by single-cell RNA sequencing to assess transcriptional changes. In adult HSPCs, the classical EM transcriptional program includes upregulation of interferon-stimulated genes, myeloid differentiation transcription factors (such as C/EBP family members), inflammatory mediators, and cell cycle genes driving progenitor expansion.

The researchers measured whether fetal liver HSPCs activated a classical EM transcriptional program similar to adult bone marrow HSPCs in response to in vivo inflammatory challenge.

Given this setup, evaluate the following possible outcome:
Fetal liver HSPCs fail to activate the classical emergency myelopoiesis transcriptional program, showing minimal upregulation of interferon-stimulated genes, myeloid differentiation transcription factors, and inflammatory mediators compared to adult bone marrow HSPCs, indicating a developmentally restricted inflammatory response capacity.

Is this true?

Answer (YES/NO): YES